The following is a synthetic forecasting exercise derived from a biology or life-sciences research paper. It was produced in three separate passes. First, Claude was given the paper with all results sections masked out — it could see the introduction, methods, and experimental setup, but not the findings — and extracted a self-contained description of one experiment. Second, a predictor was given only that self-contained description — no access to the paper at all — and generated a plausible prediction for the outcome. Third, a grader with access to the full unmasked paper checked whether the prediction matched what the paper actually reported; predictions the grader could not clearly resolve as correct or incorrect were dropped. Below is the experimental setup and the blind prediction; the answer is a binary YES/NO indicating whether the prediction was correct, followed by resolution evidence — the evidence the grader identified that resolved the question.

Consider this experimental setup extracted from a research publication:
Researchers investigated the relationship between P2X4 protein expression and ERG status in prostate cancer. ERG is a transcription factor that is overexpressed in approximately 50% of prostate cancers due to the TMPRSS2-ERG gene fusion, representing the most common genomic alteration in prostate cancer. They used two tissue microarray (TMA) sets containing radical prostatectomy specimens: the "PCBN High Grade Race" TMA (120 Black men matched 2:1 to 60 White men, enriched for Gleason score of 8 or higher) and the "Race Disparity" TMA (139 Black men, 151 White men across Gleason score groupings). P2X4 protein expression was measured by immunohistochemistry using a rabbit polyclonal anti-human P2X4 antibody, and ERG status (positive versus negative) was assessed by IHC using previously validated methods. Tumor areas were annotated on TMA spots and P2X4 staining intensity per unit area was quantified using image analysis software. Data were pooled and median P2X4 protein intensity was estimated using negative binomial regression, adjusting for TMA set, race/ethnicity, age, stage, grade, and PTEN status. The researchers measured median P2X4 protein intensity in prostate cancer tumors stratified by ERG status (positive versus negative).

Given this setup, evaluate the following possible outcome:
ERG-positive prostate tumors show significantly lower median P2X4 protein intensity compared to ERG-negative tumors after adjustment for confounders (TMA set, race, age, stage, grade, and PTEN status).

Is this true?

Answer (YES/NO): NO